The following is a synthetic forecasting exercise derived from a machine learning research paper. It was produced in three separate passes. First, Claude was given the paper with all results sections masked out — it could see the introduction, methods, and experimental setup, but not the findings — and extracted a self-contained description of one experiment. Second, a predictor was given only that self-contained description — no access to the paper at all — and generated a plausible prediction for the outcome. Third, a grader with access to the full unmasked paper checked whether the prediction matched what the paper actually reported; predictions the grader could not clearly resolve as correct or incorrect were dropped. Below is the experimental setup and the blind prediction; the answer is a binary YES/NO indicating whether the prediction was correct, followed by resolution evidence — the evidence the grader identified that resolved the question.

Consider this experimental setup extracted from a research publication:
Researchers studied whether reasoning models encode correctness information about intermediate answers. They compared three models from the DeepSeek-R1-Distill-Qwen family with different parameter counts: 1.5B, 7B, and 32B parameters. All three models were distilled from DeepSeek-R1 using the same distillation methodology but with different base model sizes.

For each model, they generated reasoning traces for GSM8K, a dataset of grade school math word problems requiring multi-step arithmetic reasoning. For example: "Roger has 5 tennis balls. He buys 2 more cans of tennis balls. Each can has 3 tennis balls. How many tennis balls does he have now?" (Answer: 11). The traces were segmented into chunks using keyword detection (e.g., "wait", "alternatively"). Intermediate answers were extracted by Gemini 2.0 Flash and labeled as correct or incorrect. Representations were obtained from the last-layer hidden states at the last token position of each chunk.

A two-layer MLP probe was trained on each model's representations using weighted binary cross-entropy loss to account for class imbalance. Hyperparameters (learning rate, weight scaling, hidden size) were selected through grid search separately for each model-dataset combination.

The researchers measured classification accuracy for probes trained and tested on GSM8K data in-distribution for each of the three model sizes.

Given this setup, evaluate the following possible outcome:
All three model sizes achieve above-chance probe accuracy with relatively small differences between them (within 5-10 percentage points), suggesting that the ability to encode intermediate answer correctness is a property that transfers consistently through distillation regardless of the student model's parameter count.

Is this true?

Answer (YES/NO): NO